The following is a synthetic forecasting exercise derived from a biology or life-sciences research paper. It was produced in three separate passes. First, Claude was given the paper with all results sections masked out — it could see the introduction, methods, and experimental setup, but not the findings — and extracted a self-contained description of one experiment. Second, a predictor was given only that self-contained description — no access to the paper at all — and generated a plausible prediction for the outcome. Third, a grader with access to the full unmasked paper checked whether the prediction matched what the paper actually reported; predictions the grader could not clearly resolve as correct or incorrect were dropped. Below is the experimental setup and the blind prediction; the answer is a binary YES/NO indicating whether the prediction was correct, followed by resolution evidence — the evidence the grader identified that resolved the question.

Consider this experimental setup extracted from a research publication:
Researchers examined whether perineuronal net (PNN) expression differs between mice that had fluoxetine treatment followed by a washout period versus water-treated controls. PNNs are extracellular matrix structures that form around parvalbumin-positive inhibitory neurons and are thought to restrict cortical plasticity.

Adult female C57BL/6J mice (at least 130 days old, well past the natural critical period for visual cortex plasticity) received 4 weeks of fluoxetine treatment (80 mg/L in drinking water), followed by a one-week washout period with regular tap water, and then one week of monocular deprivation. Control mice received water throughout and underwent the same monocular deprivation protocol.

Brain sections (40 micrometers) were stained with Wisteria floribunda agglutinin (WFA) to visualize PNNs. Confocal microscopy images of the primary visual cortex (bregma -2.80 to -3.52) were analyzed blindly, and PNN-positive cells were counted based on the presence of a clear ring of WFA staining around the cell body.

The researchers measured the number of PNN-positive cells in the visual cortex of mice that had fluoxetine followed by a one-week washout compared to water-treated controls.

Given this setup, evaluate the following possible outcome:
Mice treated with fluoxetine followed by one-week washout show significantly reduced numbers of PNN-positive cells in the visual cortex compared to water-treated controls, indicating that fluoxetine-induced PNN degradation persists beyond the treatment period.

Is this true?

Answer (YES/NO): NO